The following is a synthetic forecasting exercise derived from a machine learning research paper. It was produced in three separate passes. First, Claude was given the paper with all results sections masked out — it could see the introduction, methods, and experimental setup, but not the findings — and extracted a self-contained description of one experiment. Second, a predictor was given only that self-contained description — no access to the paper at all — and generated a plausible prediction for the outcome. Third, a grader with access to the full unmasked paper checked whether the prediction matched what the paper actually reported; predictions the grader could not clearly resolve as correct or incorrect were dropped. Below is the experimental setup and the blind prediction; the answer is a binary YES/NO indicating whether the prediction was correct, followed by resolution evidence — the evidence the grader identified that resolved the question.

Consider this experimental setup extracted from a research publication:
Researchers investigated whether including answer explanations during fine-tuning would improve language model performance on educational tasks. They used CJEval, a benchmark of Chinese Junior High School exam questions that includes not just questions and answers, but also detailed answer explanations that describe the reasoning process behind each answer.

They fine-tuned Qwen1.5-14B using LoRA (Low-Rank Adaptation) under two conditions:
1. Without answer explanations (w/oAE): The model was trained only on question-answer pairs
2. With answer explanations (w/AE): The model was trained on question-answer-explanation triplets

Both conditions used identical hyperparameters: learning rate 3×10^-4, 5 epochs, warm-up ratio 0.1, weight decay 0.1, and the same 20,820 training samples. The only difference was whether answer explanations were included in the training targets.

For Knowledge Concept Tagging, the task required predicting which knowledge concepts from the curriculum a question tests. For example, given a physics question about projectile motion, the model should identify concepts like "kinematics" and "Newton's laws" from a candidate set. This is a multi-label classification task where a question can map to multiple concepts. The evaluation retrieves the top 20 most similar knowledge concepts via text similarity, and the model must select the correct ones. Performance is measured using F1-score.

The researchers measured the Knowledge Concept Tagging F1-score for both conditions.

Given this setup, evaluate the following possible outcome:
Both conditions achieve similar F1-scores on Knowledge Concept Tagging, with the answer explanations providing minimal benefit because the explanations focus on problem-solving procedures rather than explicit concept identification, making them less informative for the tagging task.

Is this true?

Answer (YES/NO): NO